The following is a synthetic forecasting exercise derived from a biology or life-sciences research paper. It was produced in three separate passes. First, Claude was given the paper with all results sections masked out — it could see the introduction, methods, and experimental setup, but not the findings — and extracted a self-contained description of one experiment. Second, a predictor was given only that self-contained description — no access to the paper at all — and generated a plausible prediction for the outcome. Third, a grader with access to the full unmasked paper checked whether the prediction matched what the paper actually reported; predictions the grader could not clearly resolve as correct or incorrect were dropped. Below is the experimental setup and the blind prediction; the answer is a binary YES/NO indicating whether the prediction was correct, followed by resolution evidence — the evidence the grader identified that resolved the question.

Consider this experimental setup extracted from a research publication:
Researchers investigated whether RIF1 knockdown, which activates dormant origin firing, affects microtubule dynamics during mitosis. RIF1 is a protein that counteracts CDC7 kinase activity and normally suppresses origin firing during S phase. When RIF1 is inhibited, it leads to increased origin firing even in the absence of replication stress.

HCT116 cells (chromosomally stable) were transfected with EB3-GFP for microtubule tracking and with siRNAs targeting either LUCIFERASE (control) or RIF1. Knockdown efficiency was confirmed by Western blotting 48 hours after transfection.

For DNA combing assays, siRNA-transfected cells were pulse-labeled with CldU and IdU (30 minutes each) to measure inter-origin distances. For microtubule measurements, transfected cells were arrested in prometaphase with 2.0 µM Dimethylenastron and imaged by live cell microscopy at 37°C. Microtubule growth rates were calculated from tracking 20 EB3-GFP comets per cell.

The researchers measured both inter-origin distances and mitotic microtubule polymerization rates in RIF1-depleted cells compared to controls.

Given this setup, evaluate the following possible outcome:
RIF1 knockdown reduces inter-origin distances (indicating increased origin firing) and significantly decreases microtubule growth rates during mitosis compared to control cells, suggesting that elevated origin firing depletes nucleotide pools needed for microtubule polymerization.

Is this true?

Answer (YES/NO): NO